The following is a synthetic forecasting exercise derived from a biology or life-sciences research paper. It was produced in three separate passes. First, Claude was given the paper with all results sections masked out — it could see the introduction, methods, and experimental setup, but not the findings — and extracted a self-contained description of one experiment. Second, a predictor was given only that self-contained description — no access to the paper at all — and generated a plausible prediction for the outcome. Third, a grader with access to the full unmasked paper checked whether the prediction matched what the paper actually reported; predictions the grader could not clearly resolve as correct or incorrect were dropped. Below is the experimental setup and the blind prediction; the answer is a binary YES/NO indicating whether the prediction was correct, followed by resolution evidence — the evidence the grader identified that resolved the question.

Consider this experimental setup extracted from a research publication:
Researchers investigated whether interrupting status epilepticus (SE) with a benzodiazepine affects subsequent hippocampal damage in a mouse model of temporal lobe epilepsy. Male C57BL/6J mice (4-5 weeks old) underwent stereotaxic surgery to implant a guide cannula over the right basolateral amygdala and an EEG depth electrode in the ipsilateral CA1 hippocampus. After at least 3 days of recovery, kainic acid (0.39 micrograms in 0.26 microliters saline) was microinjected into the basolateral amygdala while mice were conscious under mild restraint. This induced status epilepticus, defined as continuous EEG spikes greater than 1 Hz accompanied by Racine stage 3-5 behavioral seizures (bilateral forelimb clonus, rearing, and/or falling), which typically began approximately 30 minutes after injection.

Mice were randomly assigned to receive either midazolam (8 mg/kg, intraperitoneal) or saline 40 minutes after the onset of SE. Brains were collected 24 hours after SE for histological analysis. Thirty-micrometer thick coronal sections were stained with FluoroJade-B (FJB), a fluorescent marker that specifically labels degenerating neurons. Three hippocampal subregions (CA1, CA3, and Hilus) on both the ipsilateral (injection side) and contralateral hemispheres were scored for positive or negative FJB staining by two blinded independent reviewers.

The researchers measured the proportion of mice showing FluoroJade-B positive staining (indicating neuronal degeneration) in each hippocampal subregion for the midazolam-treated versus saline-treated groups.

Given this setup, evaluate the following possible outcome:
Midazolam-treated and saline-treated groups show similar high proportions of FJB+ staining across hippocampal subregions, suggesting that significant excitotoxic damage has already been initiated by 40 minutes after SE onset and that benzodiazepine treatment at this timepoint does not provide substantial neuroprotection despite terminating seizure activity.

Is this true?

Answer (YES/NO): YES